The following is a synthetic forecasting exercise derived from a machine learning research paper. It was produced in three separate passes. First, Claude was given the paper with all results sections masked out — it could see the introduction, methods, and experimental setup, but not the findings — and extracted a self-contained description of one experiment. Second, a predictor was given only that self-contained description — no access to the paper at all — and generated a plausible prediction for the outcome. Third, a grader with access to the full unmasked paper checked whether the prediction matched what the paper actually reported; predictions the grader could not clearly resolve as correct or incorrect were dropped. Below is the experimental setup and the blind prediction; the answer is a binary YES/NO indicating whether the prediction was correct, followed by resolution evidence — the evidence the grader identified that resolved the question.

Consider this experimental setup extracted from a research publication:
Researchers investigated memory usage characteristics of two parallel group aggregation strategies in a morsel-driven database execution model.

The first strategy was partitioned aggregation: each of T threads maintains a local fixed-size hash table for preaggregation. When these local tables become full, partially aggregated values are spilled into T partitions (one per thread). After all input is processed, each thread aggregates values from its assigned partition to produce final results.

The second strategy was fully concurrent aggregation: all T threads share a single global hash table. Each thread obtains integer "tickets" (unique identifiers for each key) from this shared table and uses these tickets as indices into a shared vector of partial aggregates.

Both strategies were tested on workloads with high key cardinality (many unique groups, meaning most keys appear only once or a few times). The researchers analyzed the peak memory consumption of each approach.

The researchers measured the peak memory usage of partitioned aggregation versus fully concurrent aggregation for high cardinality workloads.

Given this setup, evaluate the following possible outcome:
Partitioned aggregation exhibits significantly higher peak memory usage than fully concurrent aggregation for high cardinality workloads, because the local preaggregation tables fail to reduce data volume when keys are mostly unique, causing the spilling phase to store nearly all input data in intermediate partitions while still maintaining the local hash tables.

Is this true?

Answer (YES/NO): YES